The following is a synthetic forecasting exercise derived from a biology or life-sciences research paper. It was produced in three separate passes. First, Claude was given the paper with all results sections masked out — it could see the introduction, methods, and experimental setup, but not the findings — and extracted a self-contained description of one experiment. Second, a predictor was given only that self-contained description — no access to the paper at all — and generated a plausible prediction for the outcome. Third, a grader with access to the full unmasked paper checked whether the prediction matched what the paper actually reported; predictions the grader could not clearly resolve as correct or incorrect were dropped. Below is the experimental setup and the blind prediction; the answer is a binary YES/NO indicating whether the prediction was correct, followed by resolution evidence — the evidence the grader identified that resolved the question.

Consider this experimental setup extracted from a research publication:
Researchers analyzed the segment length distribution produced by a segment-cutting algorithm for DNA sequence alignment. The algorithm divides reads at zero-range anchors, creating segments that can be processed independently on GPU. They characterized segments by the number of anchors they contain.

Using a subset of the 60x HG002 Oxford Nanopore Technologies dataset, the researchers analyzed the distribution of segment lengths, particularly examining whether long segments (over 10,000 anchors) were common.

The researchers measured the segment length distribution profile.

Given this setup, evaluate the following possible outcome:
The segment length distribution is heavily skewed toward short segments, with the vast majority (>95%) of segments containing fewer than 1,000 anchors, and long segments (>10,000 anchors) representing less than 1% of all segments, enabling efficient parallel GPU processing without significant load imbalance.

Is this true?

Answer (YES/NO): NO